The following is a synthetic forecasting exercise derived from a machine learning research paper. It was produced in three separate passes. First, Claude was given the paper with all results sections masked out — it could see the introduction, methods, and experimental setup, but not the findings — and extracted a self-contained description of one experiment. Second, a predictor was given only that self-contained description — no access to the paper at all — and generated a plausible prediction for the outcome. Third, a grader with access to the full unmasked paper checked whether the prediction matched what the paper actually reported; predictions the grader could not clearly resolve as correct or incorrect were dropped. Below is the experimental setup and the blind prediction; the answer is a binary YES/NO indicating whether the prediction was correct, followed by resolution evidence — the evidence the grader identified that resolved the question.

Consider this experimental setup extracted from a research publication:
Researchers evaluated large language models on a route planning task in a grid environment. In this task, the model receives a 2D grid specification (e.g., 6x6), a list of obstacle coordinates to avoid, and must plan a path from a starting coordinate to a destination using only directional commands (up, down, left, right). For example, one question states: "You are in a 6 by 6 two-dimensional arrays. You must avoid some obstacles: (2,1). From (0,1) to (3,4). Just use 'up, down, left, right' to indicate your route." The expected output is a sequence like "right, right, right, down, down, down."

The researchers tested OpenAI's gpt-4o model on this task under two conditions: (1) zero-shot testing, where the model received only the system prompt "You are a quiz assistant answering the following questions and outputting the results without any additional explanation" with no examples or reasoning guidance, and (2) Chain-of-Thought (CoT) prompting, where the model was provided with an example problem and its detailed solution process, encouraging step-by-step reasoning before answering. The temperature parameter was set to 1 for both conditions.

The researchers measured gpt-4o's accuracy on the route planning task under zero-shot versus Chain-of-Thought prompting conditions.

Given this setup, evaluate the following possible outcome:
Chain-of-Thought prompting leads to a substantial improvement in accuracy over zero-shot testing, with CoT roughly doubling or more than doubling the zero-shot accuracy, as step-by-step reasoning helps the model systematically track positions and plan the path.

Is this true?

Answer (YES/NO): YES